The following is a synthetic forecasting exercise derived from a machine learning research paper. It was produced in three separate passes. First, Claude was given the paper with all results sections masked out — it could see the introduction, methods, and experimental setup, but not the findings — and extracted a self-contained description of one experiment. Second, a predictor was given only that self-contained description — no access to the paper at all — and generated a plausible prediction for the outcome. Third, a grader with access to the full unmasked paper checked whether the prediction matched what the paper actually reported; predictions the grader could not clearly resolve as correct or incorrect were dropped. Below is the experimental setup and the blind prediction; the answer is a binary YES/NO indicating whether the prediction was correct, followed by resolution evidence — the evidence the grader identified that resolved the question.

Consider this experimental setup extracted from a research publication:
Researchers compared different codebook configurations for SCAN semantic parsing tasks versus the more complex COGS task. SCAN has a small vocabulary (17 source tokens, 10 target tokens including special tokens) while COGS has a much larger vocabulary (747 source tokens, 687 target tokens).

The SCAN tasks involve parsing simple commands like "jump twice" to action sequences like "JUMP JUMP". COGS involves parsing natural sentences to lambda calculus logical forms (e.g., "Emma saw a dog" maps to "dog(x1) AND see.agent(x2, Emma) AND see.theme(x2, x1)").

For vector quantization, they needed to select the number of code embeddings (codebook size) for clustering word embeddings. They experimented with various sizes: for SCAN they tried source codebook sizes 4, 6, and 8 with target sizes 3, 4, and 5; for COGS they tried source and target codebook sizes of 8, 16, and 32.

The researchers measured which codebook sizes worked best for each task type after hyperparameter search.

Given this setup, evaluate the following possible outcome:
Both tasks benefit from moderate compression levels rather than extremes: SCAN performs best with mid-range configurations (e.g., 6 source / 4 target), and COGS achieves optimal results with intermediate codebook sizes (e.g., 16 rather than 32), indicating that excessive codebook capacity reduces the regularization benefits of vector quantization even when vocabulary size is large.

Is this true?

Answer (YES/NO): NO